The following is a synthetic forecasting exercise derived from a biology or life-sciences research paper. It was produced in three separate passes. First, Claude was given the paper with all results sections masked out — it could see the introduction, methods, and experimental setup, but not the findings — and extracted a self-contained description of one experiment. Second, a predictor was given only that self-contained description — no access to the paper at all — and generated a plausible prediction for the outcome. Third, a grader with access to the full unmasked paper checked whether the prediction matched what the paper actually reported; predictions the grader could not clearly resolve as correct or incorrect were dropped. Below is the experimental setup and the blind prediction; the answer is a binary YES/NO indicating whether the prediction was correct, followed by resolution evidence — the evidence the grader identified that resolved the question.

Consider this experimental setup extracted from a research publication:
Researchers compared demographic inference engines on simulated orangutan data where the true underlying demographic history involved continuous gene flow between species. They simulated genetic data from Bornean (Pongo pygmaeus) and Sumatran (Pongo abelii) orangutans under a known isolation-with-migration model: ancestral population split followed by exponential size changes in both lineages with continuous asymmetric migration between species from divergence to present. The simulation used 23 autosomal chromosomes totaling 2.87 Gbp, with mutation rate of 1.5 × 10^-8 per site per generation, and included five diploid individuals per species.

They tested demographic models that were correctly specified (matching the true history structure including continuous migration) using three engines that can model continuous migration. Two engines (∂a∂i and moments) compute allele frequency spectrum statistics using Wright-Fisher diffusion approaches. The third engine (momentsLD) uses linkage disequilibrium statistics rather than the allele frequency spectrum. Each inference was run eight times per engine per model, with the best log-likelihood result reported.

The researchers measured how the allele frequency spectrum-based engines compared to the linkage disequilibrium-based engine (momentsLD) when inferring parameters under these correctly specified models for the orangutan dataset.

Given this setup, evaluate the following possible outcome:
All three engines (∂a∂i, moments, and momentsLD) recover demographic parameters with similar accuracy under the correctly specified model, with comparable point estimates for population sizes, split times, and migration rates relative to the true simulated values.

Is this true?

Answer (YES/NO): YES